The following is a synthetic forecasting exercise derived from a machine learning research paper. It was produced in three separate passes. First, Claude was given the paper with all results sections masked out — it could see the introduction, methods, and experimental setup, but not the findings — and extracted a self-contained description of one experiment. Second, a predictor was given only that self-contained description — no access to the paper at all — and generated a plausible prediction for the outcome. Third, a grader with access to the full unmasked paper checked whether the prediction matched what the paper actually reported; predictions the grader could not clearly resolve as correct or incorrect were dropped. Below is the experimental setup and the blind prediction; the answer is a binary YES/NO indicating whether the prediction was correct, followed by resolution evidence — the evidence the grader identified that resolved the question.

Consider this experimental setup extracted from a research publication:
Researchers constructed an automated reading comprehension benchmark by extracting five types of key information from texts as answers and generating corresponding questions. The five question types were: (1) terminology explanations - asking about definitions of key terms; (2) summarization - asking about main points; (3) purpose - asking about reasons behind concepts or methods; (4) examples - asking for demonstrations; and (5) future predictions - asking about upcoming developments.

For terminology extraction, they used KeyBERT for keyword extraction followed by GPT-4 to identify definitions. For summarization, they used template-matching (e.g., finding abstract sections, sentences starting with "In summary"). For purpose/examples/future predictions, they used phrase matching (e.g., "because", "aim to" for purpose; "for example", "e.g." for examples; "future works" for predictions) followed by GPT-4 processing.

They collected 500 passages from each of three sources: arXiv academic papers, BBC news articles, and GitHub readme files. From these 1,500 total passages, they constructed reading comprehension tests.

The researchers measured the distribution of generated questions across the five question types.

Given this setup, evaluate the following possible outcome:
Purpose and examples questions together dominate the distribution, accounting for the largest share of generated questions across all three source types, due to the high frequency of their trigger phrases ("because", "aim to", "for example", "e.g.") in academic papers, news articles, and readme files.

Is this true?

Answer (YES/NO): NO